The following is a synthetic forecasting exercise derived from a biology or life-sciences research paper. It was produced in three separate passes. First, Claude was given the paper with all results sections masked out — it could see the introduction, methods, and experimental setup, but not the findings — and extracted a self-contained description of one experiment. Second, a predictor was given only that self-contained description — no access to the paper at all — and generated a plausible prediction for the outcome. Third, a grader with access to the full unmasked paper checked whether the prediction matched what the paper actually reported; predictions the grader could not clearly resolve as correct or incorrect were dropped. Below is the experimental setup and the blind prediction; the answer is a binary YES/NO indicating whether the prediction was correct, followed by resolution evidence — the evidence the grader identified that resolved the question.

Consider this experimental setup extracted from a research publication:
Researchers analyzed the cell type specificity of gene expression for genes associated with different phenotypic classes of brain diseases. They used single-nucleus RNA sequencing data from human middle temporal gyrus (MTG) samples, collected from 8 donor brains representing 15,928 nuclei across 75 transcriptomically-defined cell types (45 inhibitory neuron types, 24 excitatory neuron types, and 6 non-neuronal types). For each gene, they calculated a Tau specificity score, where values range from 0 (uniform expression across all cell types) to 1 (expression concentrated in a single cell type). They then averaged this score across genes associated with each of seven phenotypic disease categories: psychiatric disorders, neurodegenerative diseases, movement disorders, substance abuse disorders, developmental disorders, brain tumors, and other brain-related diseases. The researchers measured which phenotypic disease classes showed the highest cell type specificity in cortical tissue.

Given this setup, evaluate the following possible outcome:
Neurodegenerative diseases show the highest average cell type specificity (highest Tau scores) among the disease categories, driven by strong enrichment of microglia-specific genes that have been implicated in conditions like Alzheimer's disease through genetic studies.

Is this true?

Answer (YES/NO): NO